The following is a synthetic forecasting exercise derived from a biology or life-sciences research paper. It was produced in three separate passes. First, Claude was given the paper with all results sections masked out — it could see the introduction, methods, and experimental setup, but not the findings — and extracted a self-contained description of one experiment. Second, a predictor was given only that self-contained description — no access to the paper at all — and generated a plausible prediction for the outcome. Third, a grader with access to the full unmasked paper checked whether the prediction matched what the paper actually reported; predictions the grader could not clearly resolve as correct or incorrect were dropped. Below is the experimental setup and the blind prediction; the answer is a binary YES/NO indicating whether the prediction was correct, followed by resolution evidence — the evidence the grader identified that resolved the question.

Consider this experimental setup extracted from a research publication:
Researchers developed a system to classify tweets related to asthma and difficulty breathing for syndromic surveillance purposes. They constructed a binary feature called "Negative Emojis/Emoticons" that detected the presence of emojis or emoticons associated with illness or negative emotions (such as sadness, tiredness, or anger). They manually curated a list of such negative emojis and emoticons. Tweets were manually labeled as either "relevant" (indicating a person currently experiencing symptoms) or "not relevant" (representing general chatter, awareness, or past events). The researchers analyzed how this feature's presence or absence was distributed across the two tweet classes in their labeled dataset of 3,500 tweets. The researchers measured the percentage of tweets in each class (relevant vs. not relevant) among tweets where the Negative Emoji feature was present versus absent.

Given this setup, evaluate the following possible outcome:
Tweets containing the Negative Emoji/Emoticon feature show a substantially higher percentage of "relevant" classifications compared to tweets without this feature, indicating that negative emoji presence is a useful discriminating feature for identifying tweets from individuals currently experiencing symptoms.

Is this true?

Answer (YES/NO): YES